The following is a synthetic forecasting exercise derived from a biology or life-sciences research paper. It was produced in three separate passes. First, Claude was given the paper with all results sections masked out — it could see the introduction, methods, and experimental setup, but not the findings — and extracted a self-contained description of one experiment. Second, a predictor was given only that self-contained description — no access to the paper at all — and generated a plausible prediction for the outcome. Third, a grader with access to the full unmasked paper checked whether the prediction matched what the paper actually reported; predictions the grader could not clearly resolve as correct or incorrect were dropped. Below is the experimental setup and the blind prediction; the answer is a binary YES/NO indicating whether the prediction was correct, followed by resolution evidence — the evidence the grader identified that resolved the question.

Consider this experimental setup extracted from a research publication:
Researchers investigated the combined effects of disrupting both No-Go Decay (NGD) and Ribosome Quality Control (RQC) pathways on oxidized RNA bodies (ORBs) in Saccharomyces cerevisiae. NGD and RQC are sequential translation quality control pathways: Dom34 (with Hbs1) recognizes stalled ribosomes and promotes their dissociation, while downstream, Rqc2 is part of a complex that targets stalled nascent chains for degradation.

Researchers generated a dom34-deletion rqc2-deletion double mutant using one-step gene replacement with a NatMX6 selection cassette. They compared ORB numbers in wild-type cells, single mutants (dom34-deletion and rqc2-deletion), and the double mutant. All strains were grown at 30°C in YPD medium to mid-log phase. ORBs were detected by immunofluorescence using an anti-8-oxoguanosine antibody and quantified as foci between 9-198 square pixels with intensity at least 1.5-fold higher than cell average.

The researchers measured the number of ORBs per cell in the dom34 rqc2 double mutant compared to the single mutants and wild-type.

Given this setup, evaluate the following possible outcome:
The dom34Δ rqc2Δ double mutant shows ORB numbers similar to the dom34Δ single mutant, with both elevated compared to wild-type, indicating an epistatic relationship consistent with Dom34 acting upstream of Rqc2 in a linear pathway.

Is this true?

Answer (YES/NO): NO